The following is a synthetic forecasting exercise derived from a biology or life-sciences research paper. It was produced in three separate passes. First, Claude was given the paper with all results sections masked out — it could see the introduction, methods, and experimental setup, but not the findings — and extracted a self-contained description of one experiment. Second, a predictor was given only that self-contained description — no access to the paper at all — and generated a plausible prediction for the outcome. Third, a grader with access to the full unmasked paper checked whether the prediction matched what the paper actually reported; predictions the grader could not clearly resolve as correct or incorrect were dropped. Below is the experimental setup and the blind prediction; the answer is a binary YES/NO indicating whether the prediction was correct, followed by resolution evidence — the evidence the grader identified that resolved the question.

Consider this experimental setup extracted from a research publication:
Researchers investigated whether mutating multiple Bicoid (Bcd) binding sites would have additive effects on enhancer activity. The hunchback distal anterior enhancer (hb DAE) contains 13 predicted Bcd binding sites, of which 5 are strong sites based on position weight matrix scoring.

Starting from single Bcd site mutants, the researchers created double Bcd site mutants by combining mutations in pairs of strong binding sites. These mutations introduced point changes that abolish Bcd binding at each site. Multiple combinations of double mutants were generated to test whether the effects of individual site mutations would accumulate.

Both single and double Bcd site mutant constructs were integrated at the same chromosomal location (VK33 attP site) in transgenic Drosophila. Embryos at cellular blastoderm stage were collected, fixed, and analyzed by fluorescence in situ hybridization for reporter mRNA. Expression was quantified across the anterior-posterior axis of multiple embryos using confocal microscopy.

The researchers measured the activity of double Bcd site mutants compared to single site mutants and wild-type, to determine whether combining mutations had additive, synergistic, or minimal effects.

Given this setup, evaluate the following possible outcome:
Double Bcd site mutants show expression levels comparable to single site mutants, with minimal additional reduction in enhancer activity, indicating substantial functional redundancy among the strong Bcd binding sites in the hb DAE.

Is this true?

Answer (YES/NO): YES